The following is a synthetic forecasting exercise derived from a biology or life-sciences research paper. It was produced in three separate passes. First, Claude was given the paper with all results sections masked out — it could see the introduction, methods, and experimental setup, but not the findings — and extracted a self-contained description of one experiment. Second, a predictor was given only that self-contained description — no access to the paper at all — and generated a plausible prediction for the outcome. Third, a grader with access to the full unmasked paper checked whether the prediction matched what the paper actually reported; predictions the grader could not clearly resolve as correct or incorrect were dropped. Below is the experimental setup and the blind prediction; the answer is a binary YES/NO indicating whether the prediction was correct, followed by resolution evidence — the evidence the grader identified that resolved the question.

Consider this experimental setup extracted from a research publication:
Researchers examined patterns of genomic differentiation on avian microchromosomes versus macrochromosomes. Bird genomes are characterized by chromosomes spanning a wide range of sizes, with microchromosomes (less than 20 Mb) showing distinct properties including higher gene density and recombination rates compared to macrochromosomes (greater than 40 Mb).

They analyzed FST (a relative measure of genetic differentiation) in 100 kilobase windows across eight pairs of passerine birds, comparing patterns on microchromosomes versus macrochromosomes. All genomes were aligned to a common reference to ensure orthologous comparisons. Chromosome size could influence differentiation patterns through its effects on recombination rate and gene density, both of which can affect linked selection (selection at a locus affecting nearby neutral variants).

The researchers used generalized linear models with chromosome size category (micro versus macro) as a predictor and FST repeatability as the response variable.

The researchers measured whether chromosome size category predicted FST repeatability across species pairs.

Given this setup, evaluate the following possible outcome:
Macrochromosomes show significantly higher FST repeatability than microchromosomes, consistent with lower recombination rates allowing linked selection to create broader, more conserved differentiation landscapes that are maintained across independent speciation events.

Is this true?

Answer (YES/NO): NO